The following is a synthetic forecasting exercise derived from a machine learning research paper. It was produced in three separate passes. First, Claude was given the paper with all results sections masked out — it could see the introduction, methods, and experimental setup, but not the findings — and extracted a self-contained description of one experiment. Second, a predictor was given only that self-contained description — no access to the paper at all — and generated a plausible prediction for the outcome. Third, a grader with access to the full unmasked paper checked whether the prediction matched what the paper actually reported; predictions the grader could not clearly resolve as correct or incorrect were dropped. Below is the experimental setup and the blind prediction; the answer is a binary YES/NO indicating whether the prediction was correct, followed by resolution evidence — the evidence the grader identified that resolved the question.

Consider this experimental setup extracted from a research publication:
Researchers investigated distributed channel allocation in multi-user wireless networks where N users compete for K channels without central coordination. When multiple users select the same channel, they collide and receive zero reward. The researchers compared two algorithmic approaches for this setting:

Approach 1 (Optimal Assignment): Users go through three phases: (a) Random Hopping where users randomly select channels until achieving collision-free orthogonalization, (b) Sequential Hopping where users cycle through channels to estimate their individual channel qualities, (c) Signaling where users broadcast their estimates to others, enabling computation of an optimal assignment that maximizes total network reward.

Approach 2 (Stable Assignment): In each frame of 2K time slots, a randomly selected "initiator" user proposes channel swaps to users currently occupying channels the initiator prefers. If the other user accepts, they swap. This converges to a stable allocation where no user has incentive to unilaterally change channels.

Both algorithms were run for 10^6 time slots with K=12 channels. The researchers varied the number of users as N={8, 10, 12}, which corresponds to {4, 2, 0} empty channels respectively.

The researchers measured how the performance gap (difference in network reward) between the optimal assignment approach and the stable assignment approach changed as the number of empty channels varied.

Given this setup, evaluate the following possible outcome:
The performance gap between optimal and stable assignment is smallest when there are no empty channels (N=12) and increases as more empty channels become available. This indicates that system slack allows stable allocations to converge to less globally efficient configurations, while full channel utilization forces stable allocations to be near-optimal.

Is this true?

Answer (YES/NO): NO